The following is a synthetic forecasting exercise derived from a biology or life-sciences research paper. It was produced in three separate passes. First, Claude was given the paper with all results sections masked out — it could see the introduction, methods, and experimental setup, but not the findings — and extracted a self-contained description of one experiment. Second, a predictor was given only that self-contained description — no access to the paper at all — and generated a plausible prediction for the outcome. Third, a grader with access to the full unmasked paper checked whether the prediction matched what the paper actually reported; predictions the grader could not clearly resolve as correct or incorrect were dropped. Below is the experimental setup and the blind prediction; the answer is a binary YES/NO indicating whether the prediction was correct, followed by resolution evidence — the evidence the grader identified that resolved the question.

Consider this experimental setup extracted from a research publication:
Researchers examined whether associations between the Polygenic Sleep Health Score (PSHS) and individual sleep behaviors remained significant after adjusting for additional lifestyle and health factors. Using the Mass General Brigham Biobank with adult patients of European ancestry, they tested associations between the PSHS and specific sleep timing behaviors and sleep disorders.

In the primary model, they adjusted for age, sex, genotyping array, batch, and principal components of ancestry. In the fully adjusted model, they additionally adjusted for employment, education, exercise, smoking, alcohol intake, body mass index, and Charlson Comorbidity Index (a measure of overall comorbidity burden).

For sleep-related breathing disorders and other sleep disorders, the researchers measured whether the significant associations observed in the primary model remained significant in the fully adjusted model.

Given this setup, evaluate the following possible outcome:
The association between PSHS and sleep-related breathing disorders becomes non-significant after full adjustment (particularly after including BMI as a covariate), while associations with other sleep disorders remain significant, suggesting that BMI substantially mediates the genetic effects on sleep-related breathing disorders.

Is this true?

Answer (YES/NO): NO